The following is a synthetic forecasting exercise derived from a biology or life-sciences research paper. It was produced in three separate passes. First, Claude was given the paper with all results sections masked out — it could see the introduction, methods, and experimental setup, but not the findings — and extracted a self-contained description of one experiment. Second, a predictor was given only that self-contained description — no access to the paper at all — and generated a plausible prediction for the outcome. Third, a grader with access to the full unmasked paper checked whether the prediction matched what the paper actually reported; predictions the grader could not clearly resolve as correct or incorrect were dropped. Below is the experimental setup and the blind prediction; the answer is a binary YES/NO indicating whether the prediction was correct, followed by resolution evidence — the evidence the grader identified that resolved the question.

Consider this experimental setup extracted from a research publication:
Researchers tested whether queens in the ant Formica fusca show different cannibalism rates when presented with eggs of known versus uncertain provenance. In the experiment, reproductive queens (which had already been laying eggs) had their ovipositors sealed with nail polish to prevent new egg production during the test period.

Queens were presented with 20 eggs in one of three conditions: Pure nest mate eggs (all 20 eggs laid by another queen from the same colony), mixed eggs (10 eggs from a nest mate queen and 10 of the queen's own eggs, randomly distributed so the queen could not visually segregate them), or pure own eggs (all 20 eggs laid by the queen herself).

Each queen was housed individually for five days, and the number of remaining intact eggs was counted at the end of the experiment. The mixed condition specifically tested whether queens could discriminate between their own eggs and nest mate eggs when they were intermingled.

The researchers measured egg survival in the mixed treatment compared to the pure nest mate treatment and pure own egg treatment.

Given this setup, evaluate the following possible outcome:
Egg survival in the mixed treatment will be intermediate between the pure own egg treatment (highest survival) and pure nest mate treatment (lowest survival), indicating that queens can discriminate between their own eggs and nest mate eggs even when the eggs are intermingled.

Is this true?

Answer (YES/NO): NO